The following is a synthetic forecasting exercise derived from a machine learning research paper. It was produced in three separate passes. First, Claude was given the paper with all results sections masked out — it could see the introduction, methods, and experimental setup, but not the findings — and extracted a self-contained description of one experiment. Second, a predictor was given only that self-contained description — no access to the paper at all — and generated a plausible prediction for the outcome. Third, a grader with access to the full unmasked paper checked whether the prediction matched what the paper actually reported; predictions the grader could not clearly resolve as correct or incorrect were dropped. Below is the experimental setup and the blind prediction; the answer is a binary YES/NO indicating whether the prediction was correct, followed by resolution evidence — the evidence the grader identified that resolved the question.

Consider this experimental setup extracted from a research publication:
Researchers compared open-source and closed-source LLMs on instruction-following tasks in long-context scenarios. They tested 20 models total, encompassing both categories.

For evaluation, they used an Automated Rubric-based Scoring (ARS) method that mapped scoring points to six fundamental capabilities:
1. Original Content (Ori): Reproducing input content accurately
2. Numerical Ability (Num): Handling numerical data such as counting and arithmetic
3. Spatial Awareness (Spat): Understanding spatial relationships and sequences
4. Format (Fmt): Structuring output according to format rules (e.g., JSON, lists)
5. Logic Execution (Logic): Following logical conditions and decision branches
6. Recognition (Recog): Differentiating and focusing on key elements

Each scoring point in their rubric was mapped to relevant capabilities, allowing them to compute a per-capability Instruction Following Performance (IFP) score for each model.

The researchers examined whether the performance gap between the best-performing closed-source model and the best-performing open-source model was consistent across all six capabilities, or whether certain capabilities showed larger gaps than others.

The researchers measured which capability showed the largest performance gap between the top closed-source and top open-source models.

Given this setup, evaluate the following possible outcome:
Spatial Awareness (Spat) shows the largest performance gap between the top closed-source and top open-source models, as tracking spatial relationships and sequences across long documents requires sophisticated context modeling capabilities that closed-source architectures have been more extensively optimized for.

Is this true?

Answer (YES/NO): NO